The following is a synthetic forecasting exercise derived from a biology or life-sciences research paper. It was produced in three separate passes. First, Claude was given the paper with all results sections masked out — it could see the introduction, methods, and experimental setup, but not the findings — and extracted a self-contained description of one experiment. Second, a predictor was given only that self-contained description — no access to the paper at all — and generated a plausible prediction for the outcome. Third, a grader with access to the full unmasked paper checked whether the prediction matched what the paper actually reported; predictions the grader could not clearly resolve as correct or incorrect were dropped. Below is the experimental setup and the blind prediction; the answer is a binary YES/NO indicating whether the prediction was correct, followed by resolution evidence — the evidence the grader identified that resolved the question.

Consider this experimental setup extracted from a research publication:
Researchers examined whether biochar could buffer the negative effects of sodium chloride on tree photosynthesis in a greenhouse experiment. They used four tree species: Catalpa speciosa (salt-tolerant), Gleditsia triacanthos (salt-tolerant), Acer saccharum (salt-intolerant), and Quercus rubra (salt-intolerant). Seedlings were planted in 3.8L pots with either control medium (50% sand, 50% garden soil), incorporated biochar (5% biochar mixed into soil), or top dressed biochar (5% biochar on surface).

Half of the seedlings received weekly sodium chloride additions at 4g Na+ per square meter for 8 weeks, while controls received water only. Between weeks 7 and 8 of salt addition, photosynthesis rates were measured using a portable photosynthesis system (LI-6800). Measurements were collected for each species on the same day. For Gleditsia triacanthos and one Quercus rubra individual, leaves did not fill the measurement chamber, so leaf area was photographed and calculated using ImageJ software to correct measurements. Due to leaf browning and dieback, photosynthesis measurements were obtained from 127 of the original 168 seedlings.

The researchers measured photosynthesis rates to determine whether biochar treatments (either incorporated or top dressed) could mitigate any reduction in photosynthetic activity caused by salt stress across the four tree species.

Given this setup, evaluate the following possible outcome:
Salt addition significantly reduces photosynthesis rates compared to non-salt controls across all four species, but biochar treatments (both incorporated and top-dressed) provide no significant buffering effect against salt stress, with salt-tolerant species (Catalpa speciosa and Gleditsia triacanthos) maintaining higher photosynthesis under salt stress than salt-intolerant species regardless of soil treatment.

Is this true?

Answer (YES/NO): NO